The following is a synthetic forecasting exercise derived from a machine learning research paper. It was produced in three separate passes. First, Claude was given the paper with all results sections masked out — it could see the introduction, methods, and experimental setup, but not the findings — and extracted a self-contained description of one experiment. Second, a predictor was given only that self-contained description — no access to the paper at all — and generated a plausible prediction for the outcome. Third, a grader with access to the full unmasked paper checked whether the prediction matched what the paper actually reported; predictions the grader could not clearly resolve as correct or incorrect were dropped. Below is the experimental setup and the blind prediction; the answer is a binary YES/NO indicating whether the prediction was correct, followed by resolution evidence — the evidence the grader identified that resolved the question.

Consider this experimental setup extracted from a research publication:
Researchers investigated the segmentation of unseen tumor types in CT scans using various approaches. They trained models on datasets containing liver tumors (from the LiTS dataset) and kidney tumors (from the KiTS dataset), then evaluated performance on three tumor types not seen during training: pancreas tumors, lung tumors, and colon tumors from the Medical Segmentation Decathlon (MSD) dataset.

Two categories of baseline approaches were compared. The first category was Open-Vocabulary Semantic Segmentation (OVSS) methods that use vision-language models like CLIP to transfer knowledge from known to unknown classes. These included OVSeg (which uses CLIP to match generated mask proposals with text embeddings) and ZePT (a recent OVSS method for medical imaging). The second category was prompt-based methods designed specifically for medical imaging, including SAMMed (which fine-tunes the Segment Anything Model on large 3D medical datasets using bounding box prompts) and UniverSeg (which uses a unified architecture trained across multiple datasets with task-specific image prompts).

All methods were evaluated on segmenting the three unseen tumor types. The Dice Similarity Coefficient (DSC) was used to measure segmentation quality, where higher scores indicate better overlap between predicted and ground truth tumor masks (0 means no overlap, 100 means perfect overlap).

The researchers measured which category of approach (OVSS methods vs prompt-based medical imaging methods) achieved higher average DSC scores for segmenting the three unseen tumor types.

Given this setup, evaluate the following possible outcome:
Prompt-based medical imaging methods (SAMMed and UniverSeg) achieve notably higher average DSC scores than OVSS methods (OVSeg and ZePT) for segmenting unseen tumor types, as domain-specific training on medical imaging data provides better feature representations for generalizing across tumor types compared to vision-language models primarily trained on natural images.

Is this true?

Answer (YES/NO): NO